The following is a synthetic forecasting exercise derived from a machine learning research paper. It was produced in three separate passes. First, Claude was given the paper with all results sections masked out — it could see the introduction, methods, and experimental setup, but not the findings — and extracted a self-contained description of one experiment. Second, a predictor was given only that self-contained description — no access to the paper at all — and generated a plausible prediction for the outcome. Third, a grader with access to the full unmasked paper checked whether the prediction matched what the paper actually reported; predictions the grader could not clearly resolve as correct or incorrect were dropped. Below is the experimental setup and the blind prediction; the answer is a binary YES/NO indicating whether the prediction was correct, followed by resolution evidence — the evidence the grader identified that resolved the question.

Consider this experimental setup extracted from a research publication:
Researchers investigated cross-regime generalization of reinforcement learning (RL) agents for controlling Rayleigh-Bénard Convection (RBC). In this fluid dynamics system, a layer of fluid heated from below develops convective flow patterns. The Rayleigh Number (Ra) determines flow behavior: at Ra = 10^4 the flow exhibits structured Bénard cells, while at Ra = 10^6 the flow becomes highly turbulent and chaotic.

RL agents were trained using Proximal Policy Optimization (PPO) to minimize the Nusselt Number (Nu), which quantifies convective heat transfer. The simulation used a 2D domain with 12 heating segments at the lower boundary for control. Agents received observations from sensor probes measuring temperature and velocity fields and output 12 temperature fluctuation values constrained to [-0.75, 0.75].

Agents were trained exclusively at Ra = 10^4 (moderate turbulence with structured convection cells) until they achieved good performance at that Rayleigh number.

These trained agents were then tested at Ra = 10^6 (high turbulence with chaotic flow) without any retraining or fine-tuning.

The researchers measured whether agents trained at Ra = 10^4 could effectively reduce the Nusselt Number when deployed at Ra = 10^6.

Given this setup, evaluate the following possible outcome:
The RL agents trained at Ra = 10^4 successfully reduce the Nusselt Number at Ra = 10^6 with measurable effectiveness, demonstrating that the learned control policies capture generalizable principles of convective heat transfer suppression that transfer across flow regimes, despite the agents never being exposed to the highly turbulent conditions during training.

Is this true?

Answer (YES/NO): NO